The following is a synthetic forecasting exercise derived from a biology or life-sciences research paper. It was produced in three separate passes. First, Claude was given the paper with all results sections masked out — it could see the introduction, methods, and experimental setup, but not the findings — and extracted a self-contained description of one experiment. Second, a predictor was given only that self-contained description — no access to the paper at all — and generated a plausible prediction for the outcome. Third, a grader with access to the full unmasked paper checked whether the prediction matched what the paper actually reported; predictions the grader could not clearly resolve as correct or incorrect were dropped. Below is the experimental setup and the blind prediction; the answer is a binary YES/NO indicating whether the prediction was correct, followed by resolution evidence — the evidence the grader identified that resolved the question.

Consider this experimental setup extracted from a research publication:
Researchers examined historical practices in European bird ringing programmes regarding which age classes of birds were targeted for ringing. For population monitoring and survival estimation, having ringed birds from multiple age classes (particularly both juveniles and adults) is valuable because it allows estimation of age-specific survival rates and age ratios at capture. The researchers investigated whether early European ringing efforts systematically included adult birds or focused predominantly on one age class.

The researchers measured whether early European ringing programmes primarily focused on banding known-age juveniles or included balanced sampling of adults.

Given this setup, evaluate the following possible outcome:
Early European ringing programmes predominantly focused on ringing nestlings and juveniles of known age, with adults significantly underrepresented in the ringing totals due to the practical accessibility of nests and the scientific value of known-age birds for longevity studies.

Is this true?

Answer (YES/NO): YES